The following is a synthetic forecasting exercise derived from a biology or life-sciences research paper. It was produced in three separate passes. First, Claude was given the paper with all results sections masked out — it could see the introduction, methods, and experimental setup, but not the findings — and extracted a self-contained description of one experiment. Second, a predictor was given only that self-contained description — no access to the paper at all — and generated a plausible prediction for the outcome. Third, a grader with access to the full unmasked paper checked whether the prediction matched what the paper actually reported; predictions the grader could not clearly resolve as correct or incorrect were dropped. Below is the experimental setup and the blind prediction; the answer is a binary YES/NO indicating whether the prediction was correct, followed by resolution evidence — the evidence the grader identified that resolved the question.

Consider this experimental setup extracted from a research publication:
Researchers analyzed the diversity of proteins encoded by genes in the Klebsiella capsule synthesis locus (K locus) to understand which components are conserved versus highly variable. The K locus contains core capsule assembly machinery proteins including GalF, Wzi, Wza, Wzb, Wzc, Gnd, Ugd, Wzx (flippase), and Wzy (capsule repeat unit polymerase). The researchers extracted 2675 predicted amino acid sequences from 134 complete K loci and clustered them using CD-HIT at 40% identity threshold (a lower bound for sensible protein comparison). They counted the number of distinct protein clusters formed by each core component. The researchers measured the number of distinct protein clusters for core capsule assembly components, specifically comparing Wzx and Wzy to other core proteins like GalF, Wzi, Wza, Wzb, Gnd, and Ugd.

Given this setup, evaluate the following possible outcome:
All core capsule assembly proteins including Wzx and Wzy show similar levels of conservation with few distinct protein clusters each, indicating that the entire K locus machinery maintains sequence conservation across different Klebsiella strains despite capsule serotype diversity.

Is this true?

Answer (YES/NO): NO